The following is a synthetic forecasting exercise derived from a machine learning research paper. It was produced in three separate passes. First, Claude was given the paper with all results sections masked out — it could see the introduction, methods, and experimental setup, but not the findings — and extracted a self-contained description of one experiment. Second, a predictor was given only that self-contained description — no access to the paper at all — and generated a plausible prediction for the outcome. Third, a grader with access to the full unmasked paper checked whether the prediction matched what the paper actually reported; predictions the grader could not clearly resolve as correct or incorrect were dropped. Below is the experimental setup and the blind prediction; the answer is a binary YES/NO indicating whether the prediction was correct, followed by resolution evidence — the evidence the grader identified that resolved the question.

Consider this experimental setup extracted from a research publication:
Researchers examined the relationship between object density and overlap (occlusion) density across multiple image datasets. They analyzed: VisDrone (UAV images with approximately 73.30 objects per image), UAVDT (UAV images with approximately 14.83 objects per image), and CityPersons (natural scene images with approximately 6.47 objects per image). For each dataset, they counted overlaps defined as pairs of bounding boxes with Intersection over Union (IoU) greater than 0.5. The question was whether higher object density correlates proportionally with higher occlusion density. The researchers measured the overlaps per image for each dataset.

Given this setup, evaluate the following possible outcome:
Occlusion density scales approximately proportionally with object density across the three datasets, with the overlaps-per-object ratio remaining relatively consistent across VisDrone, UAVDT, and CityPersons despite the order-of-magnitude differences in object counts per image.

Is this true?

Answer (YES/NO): YES